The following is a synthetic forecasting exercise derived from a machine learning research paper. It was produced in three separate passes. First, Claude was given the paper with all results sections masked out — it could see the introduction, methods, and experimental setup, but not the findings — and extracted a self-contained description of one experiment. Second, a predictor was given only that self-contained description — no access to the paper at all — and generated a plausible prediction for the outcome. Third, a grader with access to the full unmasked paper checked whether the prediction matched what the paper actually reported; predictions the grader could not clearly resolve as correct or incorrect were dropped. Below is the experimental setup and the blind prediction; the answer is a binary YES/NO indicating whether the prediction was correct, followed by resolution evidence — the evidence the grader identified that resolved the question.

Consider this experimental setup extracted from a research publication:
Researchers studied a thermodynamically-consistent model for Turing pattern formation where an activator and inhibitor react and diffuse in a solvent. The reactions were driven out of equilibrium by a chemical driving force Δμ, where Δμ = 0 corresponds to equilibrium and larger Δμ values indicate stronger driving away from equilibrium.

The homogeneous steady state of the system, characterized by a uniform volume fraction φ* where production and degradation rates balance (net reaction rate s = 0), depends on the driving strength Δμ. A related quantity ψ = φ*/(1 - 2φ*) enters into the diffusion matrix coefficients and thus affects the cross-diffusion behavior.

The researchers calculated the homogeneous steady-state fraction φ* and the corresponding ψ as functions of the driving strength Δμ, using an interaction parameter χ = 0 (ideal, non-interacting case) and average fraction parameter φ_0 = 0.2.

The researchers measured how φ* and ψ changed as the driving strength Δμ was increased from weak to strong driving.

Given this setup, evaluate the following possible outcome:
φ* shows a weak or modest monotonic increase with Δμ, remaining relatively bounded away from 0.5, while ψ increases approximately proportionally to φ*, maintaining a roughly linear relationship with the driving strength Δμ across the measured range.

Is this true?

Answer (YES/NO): NO